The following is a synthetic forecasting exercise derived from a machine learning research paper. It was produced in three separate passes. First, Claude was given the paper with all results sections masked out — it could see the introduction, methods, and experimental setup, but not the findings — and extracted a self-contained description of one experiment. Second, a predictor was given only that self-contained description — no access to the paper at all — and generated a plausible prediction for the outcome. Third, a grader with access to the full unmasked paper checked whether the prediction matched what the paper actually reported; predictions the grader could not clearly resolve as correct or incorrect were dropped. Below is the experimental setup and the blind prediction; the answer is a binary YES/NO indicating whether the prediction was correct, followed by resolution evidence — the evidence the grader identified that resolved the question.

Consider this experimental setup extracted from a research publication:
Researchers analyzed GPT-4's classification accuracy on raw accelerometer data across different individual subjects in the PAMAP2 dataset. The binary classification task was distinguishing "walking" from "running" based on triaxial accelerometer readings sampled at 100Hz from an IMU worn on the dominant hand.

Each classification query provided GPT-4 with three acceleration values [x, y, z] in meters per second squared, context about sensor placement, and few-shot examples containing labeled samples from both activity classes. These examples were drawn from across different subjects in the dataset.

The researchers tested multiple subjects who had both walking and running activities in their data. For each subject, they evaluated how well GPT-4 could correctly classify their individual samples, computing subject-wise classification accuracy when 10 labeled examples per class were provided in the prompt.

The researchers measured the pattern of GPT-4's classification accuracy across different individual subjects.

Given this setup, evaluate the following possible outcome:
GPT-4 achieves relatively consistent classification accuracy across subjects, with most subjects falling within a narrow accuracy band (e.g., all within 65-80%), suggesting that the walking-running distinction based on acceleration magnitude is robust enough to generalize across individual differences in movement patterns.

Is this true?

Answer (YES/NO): NO